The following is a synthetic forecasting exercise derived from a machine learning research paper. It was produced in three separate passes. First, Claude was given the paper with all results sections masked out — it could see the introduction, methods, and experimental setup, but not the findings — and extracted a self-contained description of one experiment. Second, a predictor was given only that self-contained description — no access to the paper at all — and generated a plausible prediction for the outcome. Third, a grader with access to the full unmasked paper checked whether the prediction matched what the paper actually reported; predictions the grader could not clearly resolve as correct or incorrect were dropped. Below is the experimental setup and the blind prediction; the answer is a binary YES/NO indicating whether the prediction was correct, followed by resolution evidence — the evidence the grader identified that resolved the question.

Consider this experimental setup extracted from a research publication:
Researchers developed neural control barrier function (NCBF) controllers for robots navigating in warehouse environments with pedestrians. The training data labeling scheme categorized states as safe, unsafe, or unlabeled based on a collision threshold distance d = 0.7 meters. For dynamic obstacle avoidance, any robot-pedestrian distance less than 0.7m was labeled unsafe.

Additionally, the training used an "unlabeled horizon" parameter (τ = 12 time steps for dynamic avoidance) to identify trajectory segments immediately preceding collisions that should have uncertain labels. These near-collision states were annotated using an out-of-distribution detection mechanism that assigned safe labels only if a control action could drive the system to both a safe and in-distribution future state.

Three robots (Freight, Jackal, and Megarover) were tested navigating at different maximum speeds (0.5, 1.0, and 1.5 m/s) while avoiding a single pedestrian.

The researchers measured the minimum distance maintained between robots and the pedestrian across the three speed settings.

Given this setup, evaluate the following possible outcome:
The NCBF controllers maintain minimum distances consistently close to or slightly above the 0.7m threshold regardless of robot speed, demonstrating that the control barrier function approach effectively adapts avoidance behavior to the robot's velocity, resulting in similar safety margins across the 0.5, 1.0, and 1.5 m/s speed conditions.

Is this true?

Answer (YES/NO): NO